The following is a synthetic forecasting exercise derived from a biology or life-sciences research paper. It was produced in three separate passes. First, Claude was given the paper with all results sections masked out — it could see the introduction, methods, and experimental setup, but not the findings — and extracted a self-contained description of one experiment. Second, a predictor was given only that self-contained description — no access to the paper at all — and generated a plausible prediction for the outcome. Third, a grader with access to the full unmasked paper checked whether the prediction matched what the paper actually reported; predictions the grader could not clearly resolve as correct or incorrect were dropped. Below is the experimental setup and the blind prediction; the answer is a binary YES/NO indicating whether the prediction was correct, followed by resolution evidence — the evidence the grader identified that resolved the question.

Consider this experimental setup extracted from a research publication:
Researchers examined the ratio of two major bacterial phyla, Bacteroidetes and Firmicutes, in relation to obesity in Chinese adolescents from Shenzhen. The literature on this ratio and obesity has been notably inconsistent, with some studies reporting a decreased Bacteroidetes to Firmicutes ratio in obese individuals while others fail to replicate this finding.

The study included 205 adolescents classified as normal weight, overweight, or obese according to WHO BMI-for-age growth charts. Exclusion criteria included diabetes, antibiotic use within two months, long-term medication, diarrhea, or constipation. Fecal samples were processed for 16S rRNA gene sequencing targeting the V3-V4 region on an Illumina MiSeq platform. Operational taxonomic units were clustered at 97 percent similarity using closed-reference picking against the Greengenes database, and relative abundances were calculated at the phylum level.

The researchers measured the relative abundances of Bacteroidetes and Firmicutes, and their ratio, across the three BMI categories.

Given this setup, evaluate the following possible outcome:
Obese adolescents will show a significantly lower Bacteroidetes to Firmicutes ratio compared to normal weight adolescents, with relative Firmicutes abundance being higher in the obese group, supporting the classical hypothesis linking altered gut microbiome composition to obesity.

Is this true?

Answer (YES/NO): NO